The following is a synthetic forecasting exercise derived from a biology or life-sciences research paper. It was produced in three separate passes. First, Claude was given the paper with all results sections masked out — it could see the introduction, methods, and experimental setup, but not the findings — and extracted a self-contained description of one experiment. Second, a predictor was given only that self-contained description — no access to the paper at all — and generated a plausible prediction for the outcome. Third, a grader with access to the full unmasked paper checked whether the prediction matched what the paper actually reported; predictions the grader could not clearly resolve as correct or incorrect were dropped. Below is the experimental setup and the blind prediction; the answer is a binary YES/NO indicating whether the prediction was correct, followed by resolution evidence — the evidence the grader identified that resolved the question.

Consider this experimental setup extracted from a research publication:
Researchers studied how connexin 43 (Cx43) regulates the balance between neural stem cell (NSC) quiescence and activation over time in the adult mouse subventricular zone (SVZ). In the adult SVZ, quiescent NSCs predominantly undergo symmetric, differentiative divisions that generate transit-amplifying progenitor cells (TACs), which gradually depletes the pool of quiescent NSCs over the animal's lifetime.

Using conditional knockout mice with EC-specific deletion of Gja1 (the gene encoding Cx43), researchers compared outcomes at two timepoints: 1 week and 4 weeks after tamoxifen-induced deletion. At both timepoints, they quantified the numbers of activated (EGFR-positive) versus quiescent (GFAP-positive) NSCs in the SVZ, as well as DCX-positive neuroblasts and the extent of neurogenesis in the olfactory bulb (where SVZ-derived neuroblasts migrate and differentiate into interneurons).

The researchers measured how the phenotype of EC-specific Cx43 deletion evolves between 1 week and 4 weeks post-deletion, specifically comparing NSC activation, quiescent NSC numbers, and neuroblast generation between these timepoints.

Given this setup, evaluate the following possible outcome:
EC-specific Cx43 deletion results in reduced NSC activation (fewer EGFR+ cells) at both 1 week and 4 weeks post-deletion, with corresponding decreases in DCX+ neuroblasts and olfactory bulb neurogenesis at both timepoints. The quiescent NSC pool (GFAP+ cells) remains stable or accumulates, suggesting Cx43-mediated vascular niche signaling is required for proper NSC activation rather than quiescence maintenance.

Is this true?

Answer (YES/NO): NO